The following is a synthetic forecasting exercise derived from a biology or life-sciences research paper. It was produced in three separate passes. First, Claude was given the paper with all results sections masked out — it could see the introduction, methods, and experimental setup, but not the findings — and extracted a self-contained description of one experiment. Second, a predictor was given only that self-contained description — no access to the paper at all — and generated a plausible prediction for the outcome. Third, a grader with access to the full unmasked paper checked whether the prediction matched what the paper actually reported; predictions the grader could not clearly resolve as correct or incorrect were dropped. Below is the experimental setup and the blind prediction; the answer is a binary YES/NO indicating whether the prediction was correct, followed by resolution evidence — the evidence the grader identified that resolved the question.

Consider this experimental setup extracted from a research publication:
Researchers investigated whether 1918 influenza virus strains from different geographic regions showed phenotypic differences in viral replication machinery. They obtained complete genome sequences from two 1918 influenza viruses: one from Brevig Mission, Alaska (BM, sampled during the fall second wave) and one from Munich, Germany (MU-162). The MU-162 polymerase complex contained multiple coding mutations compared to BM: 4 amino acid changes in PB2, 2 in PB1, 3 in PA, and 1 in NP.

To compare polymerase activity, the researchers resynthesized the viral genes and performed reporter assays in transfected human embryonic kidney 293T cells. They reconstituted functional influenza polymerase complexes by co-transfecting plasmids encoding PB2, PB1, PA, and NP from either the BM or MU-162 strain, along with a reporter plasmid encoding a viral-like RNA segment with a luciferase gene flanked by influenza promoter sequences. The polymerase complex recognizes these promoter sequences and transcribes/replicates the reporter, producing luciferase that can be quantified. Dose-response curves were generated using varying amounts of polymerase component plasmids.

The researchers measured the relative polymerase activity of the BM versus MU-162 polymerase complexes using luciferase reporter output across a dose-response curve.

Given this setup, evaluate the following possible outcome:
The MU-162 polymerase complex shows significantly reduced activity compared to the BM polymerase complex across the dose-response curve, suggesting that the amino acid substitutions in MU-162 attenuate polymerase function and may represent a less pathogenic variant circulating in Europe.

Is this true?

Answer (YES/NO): YES